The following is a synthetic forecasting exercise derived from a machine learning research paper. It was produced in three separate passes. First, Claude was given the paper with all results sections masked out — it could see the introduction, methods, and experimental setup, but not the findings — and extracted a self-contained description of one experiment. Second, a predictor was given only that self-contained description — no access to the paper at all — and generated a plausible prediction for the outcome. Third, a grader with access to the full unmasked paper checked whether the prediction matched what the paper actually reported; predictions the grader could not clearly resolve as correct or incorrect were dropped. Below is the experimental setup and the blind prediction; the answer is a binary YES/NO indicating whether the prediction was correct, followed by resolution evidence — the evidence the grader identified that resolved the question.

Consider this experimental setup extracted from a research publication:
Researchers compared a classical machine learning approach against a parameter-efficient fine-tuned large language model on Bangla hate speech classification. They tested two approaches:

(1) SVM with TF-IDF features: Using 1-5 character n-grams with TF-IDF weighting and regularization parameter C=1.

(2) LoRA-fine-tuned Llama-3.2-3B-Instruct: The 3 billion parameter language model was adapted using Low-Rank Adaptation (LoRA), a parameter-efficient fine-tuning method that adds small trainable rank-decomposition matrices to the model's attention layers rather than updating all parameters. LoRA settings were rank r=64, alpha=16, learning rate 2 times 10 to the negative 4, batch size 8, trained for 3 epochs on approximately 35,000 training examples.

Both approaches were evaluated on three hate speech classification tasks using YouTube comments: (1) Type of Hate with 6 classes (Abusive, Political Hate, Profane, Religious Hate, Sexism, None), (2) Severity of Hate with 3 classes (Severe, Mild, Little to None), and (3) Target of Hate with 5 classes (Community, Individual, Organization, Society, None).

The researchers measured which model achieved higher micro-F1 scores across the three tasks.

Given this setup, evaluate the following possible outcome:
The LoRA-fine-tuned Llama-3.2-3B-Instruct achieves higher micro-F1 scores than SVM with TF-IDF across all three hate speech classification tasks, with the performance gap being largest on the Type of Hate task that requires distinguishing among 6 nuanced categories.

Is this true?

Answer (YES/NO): NO